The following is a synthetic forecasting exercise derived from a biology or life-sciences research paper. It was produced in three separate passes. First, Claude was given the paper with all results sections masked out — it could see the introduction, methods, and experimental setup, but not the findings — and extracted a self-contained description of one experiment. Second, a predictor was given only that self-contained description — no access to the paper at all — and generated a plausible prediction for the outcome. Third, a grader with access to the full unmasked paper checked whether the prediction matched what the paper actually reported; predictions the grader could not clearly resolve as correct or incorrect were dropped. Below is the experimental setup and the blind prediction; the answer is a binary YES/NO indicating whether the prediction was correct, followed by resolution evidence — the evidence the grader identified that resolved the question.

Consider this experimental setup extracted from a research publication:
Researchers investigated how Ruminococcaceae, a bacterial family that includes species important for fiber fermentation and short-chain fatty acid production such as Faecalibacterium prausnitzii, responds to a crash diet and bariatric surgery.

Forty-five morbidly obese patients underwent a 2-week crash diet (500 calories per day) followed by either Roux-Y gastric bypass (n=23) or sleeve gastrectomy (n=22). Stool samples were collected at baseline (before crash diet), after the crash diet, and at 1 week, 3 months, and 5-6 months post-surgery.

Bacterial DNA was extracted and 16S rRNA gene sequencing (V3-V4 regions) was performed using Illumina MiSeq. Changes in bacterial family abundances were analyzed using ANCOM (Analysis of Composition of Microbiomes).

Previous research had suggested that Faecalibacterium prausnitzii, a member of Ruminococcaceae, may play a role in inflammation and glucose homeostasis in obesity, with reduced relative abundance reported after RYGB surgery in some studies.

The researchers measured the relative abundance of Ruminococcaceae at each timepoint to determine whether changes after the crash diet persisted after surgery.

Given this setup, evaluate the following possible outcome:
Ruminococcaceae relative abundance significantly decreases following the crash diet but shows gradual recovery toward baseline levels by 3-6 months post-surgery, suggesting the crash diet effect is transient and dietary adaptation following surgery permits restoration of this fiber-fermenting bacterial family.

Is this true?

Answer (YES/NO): NO